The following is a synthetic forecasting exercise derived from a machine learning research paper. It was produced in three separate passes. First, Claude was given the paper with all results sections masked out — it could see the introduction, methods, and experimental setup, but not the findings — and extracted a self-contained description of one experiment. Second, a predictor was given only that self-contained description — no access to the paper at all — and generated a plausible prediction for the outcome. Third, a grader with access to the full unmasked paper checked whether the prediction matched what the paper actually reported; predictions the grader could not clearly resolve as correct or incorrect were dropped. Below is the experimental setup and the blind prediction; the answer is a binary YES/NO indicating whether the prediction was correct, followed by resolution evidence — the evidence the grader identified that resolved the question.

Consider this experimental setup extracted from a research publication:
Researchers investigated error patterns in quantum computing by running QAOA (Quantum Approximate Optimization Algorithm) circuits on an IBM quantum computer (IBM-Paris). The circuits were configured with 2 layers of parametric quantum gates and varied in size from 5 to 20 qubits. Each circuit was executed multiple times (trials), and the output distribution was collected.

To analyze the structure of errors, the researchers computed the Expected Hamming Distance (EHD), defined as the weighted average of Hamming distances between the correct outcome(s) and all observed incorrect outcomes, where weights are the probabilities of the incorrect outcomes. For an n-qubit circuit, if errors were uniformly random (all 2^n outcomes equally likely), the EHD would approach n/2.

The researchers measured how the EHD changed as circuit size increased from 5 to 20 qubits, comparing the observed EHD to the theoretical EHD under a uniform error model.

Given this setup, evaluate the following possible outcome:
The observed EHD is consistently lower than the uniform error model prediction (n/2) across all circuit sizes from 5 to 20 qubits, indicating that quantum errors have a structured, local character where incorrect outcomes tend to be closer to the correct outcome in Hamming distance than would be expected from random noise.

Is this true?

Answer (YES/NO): YES